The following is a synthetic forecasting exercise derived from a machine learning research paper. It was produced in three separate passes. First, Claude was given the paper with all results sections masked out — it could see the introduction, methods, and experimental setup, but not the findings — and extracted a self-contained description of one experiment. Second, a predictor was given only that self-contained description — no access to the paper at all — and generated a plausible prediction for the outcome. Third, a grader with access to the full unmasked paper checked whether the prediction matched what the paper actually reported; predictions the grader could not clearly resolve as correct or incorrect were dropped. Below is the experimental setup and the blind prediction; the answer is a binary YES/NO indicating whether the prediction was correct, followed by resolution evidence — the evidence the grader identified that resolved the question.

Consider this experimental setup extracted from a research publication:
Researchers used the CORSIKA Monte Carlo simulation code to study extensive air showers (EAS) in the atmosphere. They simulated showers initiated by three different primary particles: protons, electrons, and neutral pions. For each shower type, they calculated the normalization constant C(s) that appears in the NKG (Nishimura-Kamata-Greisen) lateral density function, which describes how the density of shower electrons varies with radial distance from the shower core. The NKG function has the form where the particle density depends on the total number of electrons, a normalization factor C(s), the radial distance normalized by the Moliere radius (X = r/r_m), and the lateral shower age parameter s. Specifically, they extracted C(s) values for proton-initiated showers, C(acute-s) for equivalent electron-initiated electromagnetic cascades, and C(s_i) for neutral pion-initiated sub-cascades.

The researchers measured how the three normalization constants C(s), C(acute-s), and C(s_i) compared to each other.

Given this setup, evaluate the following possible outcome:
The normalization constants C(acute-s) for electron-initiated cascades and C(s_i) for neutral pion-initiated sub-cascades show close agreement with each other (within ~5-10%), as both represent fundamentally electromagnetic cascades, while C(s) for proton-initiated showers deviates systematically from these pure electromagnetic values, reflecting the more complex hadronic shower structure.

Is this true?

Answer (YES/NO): NO